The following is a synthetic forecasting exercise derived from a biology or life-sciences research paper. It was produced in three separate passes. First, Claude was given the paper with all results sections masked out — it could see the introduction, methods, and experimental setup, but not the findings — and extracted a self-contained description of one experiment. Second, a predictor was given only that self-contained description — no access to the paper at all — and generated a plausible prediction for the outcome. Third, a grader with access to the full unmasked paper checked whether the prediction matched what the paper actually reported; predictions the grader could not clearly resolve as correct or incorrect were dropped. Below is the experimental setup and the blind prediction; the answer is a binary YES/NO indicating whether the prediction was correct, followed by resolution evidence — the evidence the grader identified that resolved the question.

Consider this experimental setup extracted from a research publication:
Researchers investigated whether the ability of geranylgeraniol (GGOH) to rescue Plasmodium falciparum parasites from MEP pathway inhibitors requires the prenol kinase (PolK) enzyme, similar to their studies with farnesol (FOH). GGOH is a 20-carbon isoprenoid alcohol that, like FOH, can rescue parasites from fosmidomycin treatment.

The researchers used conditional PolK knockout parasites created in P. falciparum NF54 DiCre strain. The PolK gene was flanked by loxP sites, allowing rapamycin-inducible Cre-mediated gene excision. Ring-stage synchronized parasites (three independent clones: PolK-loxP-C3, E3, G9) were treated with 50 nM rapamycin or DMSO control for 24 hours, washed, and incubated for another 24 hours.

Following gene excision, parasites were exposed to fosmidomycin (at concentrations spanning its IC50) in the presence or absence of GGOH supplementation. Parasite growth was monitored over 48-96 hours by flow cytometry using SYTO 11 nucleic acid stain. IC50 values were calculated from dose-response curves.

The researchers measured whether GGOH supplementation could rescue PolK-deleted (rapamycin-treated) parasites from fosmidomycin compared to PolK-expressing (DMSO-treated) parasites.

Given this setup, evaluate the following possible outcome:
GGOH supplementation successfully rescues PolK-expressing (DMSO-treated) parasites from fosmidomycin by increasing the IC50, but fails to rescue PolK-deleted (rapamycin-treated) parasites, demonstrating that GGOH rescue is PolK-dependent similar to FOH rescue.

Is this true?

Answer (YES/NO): YES